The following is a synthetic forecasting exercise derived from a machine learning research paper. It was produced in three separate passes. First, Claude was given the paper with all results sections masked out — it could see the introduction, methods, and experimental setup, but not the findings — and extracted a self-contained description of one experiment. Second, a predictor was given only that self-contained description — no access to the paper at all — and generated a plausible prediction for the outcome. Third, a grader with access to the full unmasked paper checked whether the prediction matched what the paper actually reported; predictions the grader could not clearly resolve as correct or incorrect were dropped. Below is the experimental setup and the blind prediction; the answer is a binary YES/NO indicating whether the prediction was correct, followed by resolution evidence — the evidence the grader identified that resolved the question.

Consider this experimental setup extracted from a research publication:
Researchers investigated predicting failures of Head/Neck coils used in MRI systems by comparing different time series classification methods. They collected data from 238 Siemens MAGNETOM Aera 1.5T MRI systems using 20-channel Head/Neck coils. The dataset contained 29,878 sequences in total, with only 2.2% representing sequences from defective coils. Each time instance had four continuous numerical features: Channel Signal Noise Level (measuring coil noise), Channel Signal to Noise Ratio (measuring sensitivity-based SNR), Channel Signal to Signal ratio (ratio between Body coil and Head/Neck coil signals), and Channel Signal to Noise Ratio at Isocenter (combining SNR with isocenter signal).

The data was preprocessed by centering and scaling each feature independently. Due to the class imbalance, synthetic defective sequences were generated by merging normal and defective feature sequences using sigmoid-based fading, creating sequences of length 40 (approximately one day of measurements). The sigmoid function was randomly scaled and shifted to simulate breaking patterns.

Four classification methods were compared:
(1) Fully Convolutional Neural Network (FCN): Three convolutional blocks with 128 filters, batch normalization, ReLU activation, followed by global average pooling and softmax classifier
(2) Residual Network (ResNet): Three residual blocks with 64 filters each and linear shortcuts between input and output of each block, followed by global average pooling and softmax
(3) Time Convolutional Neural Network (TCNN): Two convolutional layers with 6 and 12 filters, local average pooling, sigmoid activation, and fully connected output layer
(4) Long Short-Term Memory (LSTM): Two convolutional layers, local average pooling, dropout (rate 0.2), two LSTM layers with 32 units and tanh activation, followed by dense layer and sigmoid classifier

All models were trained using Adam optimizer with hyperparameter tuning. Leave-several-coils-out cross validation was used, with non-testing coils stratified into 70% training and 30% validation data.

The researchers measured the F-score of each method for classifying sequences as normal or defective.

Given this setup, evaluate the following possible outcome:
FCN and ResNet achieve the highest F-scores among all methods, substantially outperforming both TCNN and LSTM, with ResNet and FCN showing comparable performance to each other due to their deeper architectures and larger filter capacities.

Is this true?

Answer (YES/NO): NO